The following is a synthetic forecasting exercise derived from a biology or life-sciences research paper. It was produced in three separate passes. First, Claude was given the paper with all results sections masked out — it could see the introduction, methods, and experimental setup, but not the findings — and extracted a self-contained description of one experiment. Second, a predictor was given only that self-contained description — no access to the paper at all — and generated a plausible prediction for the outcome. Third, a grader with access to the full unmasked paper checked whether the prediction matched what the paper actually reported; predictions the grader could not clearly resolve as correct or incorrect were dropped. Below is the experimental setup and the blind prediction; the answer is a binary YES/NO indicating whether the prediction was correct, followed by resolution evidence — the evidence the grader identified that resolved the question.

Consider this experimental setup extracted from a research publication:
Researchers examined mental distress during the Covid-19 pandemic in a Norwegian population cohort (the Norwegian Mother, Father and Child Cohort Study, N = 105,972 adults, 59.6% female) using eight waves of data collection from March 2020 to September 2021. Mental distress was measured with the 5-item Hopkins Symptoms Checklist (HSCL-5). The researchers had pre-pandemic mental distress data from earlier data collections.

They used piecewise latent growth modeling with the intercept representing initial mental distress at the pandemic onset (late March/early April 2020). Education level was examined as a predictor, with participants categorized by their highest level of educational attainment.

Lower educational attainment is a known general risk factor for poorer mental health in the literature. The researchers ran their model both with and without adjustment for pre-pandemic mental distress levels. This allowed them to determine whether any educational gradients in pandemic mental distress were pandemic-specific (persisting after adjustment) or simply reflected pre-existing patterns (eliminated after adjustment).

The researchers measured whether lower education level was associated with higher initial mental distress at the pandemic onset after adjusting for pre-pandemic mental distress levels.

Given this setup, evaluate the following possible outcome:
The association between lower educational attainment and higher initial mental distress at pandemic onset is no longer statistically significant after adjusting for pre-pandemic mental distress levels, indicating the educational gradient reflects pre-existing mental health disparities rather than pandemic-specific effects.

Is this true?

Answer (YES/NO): NO